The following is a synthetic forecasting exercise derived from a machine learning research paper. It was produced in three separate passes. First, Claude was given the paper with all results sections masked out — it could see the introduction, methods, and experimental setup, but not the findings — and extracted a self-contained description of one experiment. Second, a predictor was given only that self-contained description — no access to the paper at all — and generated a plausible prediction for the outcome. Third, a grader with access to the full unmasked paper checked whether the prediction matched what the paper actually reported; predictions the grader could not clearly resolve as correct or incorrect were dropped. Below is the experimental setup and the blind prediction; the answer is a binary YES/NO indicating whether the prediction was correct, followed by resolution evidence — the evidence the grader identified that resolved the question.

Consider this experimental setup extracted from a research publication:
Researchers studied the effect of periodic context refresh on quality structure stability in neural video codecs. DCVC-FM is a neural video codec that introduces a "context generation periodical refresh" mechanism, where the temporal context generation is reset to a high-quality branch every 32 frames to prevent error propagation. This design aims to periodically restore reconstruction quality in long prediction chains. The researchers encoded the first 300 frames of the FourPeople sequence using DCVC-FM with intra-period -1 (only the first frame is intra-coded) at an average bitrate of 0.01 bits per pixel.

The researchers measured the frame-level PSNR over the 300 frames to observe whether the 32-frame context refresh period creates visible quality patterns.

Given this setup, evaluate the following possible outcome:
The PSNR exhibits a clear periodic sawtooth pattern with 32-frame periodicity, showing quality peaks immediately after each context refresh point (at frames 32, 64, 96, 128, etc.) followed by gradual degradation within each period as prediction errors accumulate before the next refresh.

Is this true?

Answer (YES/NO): YES